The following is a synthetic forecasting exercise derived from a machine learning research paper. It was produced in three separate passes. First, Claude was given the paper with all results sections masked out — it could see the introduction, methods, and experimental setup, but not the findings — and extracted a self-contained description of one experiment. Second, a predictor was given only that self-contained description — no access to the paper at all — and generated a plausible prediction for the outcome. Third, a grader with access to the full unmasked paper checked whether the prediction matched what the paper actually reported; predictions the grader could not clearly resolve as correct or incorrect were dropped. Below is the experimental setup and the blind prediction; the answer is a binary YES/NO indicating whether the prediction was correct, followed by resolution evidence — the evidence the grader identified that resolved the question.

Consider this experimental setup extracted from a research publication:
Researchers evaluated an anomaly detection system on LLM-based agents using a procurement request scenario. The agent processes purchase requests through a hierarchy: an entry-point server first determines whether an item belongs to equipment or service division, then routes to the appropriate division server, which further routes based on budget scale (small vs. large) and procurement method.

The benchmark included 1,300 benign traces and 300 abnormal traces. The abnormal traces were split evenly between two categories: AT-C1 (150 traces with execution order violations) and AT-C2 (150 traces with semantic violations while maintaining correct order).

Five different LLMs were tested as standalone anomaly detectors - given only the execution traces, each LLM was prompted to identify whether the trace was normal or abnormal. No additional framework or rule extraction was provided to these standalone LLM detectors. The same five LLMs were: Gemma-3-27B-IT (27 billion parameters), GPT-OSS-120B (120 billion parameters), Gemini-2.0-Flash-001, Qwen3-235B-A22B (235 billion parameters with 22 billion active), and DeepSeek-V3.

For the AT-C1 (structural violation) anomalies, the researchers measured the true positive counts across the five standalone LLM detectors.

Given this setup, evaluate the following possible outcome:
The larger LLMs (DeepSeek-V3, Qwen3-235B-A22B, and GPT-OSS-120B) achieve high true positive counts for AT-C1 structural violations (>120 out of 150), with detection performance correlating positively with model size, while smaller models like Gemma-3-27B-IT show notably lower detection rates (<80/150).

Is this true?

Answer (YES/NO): NO